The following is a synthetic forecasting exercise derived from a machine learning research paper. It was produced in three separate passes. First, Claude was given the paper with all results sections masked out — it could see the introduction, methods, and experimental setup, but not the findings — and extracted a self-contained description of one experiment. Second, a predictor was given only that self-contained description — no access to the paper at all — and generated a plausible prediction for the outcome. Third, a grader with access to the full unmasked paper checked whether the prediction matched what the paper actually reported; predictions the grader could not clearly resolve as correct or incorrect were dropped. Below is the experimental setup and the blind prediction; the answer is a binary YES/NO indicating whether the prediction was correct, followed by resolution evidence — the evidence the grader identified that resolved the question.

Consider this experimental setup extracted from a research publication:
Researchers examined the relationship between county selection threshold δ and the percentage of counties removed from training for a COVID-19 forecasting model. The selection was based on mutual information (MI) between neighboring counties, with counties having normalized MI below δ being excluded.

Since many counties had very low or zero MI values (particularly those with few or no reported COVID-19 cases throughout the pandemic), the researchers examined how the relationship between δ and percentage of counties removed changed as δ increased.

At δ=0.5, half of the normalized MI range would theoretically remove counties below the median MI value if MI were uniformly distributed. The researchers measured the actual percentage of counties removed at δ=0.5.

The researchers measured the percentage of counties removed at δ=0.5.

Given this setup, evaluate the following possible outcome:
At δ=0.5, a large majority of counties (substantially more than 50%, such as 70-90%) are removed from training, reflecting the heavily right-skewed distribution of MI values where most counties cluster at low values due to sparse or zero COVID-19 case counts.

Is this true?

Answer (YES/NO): NO